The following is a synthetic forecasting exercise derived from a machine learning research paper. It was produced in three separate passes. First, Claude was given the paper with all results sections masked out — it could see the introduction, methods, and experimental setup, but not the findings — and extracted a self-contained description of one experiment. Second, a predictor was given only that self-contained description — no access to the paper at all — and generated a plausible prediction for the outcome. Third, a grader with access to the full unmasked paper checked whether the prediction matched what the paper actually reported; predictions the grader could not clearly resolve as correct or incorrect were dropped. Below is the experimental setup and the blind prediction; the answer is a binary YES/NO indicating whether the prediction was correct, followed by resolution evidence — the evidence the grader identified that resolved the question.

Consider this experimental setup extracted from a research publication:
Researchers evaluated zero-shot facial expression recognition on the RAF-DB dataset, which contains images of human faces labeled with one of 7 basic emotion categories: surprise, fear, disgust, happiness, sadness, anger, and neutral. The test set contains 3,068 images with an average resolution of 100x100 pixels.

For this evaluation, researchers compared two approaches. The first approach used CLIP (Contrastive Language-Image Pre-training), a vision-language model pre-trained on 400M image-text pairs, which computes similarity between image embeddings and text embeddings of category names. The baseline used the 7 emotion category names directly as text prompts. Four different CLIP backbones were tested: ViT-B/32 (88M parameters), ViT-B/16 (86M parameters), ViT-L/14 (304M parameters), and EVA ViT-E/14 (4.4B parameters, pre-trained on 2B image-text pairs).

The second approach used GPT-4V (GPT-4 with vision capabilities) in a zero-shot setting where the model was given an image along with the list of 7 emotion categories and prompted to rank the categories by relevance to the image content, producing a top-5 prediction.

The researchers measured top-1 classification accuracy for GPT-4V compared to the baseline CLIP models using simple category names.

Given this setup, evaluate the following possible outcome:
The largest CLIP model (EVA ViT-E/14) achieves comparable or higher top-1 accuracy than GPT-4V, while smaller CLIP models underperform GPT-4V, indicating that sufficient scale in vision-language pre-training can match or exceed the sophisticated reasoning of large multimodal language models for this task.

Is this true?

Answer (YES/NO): NO